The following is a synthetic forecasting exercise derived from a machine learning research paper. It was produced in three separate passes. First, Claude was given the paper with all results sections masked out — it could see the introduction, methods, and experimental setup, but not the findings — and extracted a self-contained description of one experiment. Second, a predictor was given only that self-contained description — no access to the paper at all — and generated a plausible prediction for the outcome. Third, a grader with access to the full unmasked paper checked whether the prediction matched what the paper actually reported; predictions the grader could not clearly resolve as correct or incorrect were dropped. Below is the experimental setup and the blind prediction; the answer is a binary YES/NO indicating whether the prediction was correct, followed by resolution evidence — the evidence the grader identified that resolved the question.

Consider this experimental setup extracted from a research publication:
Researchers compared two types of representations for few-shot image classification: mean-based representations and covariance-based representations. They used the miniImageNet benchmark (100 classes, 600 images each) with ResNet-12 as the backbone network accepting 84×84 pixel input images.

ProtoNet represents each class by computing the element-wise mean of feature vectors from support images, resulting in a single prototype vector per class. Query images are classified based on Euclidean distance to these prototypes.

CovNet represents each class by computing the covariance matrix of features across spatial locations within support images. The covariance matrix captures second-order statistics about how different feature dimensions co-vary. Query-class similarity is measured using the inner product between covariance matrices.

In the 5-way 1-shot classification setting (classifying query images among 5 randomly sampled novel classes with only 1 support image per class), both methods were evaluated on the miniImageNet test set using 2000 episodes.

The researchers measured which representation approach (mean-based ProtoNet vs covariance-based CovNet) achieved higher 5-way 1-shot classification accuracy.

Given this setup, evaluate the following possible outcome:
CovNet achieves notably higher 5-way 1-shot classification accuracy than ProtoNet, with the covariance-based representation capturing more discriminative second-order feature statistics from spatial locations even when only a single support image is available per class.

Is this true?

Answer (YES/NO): YES